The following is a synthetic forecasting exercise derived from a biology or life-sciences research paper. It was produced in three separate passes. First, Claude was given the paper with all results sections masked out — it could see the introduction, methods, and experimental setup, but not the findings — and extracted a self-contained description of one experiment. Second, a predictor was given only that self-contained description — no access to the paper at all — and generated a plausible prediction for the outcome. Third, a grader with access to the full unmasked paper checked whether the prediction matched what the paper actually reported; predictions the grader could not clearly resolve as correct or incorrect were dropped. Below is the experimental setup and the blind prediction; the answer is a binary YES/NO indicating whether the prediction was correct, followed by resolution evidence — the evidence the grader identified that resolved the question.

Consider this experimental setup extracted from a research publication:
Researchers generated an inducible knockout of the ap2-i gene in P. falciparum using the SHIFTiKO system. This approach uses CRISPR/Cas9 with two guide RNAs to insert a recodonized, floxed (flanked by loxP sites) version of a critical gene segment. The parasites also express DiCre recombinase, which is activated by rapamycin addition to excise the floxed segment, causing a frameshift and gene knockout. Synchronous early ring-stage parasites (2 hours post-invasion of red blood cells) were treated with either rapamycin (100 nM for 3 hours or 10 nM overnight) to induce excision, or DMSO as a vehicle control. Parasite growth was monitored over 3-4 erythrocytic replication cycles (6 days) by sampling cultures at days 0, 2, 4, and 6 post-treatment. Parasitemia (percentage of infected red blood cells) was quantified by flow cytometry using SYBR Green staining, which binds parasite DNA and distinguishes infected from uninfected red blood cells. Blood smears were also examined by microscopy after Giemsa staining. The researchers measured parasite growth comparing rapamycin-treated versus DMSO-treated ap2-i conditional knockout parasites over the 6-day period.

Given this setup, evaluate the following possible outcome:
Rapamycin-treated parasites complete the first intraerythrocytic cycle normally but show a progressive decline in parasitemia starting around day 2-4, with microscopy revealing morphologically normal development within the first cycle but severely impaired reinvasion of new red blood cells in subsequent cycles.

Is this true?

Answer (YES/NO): NO